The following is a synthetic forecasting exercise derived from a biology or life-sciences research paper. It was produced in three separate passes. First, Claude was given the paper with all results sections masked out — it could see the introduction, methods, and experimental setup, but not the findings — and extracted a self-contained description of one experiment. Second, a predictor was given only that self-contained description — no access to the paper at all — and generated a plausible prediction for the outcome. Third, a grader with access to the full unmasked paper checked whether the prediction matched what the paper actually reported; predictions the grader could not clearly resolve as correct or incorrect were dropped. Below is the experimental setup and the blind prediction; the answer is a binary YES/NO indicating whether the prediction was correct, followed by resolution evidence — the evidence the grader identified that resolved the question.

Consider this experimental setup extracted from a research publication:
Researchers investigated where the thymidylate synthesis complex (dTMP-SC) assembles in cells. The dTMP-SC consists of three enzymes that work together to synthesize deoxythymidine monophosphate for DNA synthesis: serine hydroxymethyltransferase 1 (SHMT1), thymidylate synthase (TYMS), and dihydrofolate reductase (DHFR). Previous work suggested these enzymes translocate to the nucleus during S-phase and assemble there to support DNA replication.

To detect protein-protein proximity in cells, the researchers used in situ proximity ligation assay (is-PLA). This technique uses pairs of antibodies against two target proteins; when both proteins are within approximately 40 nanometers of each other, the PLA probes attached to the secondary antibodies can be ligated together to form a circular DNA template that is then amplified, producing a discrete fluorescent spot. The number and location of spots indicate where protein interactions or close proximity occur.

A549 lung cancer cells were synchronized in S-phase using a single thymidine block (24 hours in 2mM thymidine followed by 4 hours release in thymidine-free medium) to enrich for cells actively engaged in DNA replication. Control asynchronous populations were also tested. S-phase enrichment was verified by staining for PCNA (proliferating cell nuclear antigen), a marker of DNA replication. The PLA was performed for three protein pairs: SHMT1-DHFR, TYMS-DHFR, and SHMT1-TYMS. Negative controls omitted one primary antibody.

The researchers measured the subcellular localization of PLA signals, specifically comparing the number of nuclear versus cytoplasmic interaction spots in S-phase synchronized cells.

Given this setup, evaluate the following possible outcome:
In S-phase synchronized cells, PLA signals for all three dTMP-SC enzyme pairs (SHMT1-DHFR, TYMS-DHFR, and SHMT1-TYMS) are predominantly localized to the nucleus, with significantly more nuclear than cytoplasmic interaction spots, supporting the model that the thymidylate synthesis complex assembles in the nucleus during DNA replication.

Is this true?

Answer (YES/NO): NO